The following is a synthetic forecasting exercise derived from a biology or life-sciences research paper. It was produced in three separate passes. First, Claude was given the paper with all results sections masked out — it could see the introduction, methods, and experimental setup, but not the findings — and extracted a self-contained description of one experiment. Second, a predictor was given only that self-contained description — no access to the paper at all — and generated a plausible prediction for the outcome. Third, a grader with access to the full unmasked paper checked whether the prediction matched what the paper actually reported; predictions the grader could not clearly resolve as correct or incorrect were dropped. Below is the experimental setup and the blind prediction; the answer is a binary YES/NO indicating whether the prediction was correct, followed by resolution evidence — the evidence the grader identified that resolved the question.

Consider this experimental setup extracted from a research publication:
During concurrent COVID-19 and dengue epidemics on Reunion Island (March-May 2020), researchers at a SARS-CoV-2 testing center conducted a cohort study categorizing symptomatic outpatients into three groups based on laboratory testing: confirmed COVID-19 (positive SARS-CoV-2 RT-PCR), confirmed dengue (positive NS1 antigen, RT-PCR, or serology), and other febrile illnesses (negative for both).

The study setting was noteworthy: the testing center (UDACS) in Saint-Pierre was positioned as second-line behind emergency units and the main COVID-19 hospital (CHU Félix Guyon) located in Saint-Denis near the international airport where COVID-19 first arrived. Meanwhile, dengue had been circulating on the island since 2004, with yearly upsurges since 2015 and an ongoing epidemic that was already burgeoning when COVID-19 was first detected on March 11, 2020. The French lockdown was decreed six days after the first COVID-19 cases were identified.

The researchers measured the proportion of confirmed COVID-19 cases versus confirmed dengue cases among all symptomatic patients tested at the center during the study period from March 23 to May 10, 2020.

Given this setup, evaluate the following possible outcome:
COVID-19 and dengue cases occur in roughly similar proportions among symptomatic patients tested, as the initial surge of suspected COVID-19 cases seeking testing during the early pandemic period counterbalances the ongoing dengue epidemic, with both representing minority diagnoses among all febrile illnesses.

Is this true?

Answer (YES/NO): YES